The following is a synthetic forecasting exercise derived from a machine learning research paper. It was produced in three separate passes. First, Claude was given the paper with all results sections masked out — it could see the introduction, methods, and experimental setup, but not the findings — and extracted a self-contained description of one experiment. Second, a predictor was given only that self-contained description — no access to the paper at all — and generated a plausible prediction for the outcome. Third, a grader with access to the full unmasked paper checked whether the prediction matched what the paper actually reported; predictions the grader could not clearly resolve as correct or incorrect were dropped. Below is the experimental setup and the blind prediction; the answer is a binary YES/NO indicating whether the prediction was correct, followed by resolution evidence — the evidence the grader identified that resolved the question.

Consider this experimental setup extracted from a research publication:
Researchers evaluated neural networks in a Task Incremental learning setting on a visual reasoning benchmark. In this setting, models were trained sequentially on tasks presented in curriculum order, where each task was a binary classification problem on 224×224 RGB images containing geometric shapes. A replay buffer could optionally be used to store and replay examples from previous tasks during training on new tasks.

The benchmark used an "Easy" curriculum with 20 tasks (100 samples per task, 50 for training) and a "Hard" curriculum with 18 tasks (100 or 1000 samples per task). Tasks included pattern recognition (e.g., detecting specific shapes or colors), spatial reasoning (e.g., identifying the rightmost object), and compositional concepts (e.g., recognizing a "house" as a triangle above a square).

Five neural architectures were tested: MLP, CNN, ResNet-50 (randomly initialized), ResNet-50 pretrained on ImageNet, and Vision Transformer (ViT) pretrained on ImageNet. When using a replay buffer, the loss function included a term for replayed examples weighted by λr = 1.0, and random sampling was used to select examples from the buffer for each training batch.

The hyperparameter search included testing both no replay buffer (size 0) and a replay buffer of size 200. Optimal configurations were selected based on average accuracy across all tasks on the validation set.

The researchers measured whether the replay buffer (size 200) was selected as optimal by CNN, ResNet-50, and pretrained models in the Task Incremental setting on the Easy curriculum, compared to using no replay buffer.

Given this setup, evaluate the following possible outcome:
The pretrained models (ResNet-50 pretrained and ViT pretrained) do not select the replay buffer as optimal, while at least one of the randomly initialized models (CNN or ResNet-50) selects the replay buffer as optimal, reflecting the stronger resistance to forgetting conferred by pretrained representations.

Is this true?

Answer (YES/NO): NO